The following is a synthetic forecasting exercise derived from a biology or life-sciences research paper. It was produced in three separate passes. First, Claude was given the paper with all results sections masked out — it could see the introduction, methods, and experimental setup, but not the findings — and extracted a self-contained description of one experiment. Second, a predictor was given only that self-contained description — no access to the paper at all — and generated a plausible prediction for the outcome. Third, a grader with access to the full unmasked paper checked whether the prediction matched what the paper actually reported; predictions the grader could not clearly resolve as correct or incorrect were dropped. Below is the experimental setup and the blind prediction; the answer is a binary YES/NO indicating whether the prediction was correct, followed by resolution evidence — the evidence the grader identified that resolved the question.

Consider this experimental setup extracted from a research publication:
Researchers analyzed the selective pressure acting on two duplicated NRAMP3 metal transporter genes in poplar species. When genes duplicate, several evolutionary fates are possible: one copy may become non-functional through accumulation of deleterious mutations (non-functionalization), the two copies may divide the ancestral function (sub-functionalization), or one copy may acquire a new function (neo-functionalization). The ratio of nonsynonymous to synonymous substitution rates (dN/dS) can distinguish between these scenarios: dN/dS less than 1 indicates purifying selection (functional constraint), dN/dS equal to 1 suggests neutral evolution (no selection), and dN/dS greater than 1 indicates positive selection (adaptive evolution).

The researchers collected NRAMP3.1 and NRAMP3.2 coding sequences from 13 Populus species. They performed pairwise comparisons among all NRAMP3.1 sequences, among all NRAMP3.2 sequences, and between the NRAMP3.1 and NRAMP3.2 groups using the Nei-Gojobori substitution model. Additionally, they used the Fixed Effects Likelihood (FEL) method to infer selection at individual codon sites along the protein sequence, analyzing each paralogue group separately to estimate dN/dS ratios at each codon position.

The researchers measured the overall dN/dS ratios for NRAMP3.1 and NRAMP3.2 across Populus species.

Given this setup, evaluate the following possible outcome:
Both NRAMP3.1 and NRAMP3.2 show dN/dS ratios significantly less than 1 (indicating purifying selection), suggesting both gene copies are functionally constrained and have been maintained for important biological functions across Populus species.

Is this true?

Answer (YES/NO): YES